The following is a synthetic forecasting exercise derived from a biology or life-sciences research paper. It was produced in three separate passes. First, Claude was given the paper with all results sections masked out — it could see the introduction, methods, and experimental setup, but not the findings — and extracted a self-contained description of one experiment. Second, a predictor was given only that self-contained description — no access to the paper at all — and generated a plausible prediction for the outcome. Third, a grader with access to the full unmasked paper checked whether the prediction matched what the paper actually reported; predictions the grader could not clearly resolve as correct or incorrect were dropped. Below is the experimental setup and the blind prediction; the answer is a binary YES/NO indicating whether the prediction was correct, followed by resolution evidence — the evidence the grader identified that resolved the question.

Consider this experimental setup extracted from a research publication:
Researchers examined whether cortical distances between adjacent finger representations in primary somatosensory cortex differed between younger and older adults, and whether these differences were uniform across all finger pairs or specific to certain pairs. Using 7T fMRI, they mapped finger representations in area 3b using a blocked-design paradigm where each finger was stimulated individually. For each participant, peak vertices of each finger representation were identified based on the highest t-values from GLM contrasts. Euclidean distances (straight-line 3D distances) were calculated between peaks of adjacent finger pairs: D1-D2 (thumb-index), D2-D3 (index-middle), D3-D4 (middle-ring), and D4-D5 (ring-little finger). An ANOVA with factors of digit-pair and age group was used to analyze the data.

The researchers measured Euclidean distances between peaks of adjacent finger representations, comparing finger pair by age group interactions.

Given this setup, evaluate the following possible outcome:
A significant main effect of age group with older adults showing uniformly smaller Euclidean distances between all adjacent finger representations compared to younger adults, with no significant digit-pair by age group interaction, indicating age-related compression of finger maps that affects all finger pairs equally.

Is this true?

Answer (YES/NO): NO